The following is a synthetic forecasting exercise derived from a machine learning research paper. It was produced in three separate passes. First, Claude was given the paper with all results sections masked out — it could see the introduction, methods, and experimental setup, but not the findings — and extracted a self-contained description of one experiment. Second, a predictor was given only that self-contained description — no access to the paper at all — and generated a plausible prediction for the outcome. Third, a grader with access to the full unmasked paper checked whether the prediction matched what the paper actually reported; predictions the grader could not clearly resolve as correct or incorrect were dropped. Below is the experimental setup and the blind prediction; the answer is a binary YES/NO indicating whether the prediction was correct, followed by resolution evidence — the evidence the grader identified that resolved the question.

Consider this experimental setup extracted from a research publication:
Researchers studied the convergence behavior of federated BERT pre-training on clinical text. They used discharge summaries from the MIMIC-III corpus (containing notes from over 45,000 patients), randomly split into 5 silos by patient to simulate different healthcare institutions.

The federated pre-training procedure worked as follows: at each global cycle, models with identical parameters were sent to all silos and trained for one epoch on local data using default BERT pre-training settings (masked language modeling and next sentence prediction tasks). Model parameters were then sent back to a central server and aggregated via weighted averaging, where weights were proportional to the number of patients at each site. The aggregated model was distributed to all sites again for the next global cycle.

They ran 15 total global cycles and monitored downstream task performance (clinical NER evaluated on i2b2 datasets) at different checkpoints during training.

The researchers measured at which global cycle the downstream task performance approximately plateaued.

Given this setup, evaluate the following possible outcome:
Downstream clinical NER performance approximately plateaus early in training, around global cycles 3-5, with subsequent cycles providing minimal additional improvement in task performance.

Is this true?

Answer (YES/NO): NO